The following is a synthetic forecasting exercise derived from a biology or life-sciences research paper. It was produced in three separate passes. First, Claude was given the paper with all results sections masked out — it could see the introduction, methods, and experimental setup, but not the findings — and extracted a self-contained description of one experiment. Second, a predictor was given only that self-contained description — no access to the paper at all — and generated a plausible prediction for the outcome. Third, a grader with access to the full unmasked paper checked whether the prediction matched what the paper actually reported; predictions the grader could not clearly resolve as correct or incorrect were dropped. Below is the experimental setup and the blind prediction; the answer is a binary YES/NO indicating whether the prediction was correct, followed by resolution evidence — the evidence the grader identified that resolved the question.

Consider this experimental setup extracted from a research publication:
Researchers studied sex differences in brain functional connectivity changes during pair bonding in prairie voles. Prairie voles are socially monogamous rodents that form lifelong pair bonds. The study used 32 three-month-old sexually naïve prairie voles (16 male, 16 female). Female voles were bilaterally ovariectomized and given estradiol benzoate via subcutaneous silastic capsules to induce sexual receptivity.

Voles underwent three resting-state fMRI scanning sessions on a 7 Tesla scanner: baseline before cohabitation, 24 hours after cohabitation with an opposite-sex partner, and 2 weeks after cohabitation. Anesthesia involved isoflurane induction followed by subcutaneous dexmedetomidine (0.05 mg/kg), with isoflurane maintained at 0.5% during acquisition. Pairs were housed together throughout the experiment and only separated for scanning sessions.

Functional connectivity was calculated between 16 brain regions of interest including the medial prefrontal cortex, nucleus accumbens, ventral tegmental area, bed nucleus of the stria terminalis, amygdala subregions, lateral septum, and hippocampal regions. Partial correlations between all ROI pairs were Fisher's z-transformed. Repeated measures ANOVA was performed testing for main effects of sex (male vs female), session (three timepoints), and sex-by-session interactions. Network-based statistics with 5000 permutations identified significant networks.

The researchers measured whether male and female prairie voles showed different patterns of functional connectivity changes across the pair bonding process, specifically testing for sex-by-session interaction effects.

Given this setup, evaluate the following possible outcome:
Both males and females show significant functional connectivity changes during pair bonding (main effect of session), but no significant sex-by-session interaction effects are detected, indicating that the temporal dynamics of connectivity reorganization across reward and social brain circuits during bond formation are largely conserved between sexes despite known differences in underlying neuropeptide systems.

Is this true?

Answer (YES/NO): YES